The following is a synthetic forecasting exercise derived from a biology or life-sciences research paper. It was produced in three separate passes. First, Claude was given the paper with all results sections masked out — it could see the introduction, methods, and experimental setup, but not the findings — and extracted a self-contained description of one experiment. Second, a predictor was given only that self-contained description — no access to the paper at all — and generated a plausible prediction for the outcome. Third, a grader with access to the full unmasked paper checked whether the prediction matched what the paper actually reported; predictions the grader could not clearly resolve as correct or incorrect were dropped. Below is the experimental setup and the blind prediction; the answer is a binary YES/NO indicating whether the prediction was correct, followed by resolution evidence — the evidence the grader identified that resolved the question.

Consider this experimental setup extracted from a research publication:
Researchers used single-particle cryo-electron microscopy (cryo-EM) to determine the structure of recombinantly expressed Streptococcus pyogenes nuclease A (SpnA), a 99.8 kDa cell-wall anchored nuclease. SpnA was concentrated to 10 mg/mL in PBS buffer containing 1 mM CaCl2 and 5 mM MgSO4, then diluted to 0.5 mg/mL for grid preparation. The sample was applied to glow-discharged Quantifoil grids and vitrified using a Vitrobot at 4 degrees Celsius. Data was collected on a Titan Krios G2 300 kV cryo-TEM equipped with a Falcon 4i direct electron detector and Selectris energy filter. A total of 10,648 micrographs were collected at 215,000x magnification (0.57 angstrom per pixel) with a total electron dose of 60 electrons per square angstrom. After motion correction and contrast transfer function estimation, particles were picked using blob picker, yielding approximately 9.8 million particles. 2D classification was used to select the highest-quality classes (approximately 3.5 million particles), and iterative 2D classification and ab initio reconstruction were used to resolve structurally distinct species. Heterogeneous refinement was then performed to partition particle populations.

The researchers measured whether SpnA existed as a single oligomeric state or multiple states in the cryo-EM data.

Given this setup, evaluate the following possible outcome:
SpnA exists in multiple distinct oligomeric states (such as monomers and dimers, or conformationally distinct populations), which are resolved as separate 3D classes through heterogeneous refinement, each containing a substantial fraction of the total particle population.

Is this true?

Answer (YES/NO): YES